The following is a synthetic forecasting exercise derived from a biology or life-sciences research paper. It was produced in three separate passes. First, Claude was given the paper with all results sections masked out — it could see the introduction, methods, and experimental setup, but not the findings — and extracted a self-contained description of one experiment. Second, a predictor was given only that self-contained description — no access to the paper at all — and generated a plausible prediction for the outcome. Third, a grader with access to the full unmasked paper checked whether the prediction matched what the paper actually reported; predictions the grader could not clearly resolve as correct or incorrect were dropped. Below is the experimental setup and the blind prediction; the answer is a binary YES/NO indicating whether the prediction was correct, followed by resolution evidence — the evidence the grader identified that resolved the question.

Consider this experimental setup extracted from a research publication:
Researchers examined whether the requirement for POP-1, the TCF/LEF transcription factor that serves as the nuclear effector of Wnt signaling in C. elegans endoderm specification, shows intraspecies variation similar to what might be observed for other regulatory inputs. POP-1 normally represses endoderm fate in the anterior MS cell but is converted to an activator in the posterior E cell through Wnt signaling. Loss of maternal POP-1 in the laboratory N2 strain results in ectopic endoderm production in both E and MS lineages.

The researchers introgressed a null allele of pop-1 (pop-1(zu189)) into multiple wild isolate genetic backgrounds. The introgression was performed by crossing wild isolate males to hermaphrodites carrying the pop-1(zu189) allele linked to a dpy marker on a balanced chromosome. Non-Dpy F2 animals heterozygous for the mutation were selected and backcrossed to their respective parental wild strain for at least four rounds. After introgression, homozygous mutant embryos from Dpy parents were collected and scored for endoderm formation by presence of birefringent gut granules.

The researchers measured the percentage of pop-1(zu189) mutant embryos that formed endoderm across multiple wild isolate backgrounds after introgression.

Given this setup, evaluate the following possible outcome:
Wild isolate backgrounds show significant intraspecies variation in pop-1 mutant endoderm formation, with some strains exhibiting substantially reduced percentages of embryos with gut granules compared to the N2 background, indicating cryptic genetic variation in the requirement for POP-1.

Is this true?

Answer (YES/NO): NO